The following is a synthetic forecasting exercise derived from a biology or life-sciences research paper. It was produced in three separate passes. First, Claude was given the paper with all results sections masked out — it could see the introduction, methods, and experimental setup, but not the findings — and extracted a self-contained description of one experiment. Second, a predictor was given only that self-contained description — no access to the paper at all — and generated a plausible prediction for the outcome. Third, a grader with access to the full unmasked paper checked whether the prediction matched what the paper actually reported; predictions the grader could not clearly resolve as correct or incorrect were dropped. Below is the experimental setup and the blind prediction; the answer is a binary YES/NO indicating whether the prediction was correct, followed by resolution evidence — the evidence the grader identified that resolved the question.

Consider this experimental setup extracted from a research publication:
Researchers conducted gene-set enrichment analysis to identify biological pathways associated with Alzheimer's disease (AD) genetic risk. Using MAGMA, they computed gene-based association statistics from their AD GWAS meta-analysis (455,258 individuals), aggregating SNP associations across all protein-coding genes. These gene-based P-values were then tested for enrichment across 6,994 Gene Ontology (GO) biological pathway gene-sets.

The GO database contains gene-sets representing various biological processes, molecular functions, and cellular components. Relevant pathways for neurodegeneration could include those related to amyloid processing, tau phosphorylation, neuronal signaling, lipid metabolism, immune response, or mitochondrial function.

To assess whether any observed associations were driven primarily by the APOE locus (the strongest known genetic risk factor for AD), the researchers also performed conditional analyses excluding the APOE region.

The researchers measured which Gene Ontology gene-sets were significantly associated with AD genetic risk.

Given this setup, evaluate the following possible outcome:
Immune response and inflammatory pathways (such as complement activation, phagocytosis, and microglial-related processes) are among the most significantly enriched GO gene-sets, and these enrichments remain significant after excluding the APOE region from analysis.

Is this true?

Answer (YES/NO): NO